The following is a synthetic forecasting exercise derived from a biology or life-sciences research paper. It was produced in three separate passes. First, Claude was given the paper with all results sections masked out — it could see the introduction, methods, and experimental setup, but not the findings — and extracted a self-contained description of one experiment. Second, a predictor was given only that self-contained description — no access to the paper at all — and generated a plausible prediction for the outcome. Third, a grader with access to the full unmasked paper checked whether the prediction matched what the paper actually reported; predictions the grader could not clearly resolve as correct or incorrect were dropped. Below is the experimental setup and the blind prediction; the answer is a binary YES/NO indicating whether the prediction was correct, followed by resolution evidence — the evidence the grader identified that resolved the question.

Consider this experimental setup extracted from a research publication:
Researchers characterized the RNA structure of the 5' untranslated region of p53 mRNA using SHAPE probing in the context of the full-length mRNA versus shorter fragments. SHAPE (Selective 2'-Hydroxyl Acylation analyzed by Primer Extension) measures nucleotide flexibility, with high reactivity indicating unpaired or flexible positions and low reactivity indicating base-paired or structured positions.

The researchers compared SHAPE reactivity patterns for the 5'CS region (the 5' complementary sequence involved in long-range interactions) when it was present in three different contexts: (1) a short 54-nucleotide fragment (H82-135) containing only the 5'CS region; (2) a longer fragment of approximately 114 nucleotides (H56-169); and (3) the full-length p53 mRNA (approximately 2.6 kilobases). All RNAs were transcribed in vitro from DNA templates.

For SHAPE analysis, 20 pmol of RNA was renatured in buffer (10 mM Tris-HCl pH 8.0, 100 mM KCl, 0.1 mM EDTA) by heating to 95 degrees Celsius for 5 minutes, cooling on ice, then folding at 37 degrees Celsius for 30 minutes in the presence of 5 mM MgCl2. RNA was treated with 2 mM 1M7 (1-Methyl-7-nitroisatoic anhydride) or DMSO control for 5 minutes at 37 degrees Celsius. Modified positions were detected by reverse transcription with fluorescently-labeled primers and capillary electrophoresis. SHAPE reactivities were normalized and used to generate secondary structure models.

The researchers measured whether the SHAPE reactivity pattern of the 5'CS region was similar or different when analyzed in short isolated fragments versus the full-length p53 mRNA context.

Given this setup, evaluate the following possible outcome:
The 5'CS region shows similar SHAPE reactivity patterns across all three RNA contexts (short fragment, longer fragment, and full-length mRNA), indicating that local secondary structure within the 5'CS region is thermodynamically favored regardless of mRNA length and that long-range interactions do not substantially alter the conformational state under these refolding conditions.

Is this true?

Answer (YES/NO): NO